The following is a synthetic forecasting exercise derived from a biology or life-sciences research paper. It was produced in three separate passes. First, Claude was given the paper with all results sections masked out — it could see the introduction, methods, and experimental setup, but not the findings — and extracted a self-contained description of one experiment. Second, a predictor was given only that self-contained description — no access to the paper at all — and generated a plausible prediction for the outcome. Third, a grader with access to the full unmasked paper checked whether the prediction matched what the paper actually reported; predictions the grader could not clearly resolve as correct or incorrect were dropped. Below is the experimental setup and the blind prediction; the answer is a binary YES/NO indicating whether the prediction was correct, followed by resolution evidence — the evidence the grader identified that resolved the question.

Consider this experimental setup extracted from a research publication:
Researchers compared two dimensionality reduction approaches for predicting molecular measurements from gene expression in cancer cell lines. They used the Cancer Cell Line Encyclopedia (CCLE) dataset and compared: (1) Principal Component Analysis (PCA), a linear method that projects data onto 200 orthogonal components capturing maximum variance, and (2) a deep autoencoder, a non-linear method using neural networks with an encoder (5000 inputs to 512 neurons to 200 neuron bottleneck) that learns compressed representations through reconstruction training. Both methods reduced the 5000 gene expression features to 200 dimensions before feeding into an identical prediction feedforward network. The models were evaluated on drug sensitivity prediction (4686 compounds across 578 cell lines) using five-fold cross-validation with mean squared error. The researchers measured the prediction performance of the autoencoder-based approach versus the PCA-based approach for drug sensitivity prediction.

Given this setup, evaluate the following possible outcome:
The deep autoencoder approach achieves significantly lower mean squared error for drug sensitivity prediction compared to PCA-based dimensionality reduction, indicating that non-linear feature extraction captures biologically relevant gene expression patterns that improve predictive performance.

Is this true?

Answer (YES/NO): YES